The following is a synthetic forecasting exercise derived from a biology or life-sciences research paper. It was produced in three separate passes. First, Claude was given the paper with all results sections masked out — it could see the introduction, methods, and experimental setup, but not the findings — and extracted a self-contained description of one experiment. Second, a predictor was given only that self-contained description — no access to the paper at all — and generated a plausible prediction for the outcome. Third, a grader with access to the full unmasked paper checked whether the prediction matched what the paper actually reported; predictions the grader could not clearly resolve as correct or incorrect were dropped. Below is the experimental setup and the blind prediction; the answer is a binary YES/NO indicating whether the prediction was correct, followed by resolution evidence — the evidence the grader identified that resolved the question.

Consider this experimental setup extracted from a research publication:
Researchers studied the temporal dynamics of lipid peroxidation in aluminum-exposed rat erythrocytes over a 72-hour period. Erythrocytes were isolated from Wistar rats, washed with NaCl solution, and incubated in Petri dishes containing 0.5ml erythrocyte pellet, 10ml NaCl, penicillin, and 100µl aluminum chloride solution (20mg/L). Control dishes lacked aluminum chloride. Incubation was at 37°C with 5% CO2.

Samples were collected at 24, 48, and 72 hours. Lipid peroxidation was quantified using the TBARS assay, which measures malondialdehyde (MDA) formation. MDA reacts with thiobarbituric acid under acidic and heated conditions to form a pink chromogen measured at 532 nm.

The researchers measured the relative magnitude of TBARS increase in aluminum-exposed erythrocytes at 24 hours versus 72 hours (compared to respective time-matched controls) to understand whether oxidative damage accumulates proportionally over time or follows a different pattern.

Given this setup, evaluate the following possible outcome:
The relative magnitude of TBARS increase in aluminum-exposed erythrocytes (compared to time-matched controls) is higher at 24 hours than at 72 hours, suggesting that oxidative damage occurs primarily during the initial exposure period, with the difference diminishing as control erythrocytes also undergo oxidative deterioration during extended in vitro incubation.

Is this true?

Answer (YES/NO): YES